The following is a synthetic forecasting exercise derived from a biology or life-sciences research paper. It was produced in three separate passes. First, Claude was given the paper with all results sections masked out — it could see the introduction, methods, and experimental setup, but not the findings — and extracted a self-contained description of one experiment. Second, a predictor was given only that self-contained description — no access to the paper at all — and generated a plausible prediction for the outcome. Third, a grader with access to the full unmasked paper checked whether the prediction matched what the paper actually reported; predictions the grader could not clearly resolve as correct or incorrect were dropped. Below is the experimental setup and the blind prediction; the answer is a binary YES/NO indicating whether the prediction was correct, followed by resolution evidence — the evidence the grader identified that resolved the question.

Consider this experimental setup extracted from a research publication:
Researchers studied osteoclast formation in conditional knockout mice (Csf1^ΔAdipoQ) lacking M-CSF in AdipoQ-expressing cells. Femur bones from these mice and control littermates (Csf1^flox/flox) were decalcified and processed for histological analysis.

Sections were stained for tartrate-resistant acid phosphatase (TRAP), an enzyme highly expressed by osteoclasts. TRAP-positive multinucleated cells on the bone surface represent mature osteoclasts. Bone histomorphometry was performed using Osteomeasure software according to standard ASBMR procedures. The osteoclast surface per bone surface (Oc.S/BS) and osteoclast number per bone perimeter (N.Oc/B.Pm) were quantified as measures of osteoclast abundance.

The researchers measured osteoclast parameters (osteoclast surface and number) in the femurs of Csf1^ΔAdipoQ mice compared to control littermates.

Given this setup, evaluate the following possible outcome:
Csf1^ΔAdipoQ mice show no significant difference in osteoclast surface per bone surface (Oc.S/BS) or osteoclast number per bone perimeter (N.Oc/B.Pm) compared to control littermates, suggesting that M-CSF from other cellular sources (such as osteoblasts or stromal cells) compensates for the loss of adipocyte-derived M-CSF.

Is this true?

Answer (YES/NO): NO